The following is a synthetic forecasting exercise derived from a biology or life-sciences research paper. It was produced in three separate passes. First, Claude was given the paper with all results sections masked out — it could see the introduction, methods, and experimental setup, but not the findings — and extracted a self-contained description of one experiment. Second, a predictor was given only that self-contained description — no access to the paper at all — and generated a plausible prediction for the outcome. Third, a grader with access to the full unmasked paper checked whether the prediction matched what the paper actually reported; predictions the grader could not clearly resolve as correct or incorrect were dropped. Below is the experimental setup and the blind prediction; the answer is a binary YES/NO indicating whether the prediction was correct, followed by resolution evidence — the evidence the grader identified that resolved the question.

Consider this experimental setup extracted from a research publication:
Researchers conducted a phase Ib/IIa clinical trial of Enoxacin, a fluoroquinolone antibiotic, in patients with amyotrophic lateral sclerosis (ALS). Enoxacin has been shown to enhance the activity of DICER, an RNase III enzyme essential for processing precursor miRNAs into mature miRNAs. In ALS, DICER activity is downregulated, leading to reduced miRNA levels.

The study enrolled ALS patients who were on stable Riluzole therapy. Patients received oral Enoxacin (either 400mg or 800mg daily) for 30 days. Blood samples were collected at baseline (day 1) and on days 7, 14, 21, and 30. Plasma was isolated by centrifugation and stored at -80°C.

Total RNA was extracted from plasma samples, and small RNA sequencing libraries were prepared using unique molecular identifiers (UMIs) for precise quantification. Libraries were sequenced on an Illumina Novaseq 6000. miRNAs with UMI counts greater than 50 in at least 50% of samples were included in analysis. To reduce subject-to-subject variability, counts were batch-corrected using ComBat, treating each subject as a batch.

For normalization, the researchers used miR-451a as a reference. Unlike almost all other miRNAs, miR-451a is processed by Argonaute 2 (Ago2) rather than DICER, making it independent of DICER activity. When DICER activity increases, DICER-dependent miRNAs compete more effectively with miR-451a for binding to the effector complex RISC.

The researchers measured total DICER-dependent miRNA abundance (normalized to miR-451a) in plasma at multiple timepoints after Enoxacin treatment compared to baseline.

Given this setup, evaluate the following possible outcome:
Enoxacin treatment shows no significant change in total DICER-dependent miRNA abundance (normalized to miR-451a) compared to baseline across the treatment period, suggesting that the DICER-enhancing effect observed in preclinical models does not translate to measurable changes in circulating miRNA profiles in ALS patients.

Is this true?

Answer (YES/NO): NO